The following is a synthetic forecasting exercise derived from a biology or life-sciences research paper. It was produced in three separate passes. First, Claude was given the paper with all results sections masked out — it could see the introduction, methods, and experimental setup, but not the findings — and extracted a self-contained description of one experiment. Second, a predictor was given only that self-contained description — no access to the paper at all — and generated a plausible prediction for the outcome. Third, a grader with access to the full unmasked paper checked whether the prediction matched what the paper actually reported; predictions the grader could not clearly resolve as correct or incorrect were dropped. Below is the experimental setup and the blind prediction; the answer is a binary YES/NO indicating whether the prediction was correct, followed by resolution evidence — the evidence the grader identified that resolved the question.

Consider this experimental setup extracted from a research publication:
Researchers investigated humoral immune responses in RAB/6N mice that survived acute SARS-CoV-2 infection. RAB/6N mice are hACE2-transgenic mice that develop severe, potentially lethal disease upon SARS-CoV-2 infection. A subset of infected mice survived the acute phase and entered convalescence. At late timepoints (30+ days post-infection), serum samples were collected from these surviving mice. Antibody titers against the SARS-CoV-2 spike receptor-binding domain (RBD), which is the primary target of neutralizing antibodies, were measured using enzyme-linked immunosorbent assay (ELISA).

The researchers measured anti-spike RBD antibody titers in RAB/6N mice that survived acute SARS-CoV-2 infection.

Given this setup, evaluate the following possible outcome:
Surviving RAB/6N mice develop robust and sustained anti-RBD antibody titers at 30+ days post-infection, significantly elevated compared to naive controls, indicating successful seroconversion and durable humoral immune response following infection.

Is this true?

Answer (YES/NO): NO